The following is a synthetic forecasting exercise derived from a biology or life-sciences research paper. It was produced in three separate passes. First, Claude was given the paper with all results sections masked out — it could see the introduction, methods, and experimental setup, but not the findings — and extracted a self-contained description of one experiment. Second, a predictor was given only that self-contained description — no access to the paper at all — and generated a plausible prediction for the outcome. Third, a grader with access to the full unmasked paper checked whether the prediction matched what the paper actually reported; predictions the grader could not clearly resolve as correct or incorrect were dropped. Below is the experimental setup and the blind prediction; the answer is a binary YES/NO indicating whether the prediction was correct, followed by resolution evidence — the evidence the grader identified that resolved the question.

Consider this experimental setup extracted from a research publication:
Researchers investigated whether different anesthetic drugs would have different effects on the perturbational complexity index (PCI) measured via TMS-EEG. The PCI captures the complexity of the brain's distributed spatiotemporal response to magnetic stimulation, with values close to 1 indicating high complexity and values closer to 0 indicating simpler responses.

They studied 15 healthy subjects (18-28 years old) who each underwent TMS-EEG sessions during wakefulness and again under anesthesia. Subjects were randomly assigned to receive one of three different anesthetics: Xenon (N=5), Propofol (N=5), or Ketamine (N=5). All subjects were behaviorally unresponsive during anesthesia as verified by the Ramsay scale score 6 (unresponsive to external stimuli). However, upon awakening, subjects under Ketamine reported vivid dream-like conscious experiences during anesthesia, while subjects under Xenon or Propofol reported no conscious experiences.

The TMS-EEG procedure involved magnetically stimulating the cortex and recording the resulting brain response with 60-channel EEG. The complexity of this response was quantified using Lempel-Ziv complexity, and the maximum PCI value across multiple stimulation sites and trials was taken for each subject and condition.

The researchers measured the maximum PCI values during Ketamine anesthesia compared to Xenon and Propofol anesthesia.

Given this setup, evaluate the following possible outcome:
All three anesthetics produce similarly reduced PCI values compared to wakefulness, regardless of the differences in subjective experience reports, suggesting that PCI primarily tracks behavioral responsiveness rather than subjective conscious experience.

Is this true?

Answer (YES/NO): NO